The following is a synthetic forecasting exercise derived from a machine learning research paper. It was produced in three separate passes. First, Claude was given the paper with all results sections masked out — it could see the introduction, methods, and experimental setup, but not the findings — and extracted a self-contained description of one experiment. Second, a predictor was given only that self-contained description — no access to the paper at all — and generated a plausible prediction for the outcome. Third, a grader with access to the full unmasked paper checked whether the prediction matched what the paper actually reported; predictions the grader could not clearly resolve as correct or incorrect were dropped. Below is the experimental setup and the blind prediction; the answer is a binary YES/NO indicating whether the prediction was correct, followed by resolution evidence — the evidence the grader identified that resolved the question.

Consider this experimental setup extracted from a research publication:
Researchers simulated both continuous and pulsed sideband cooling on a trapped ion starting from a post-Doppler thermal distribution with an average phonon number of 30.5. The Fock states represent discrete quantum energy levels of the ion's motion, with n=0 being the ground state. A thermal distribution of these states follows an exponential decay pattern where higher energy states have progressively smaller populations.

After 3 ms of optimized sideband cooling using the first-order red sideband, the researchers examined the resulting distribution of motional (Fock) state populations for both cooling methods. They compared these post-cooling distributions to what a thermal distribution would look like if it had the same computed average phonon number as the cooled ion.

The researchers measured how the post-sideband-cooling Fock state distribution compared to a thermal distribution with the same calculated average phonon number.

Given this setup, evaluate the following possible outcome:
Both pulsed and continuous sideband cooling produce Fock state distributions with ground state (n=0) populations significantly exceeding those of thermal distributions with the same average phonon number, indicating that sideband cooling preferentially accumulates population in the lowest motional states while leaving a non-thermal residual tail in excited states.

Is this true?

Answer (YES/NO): NO